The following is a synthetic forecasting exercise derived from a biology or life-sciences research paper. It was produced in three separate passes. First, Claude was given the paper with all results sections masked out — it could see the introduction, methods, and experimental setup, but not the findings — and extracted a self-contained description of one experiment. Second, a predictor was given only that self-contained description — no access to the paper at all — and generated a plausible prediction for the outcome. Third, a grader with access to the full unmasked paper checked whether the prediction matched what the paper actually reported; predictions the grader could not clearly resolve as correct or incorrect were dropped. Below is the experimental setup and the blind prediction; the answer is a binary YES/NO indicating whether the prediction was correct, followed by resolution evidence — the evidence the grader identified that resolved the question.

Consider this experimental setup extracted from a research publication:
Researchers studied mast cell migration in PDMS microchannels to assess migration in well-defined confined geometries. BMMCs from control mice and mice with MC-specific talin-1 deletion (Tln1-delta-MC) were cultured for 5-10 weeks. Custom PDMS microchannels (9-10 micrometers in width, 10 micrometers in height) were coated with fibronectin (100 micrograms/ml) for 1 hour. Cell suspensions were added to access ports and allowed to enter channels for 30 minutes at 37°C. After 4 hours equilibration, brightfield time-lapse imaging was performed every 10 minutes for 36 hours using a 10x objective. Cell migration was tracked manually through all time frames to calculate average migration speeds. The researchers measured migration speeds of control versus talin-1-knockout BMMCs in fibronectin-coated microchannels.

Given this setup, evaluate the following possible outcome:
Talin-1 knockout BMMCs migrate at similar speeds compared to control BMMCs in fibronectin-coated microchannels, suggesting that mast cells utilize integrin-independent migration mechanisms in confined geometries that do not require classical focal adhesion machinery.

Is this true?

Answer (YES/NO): NO